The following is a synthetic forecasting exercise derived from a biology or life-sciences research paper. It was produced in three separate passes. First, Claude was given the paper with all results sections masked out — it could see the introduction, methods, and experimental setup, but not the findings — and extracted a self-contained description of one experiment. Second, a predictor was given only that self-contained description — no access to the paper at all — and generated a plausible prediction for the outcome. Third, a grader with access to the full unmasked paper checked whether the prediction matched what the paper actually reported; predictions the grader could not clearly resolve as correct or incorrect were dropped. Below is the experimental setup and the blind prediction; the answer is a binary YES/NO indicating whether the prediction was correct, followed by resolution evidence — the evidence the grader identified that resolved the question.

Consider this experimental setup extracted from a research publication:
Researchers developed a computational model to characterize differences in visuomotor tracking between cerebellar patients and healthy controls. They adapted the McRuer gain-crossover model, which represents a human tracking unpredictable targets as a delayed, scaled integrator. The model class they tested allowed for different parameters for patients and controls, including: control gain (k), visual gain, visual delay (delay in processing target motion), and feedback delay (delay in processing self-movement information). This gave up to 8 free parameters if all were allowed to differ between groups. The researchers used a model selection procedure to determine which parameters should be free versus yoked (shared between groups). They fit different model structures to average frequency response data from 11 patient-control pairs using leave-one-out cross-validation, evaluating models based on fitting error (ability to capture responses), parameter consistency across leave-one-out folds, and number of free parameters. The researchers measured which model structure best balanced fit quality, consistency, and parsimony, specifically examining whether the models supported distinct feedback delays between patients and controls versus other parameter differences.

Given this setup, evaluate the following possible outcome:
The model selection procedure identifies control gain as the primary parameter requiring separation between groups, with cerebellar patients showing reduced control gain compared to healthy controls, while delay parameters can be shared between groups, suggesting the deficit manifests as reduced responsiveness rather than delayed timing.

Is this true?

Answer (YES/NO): NO